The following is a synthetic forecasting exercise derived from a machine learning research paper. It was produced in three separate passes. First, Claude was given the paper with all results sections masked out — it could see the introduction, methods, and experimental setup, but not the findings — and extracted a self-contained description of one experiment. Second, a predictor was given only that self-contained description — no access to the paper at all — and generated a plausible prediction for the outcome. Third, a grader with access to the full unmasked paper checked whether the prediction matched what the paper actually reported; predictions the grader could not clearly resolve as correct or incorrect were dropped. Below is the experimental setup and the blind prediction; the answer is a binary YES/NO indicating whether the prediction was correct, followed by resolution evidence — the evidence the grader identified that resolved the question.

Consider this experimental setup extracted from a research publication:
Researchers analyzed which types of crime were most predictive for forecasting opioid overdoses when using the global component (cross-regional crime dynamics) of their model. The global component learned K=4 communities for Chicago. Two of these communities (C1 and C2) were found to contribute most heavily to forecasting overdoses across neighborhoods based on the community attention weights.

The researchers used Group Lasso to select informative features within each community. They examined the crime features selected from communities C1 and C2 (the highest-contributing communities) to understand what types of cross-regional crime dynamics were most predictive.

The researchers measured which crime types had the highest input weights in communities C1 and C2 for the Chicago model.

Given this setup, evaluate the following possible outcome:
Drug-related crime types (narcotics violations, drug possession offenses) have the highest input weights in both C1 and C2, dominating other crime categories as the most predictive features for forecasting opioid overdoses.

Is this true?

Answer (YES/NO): NO